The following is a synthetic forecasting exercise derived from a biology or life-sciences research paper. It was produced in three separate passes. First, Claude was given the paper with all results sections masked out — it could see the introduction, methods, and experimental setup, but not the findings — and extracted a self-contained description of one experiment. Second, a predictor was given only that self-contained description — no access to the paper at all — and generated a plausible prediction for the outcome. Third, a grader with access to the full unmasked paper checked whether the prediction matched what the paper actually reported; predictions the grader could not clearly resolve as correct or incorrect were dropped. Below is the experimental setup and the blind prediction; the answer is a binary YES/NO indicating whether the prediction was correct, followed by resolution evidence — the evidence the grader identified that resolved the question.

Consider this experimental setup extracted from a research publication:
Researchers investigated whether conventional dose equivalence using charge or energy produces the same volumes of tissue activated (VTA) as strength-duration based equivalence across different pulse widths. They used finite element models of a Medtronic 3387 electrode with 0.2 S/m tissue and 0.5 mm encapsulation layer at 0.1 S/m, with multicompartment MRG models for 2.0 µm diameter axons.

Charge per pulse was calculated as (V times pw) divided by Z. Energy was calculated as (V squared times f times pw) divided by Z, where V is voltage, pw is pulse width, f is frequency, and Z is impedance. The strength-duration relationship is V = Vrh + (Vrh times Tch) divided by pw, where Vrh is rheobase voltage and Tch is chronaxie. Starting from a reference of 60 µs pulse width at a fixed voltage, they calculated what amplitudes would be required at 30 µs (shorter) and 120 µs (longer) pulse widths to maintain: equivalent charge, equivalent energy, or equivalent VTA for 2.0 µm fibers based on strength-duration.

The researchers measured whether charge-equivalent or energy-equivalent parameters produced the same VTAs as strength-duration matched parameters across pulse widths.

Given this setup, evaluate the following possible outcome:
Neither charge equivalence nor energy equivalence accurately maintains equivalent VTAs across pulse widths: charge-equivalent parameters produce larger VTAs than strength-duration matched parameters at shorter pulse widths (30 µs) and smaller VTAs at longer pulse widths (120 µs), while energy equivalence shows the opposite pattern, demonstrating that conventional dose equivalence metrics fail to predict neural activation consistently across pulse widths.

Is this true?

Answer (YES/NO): YES